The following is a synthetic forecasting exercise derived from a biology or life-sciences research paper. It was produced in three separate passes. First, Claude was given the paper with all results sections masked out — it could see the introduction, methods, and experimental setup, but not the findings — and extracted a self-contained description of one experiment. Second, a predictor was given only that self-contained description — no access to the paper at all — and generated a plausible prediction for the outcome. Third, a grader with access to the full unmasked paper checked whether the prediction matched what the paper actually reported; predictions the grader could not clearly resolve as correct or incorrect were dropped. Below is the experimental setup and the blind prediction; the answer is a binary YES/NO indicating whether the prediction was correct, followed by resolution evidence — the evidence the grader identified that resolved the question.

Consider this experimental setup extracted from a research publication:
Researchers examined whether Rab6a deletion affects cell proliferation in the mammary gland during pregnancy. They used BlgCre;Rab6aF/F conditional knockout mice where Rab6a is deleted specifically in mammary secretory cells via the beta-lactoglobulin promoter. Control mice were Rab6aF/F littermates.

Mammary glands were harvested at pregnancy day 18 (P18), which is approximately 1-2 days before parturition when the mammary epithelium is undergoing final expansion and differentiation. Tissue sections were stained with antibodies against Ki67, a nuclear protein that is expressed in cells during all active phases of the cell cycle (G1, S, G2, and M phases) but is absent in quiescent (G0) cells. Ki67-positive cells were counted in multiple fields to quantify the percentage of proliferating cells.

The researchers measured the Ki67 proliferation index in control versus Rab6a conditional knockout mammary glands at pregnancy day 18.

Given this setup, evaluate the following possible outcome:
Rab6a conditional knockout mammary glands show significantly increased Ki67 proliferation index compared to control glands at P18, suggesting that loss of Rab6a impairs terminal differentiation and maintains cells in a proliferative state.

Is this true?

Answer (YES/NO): YES